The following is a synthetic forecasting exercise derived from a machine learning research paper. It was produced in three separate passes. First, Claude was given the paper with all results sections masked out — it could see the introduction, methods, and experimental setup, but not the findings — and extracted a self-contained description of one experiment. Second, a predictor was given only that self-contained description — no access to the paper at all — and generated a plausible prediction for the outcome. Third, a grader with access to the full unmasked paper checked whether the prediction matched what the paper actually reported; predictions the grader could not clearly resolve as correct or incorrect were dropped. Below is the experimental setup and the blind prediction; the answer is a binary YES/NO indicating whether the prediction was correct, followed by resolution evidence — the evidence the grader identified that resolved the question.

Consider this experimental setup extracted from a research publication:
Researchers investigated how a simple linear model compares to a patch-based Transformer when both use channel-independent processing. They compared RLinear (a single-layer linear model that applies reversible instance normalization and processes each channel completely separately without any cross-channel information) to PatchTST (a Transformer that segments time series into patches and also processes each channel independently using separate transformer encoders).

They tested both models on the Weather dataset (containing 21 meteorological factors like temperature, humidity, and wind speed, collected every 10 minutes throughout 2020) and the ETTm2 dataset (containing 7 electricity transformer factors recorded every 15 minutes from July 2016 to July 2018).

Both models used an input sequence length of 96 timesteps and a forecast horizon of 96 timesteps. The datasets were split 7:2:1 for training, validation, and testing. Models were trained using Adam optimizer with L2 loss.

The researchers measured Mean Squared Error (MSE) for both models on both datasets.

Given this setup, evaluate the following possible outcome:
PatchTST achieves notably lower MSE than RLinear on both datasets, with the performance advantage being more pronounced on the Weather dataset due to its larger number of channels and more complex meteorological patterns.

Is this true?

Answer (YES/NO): NO